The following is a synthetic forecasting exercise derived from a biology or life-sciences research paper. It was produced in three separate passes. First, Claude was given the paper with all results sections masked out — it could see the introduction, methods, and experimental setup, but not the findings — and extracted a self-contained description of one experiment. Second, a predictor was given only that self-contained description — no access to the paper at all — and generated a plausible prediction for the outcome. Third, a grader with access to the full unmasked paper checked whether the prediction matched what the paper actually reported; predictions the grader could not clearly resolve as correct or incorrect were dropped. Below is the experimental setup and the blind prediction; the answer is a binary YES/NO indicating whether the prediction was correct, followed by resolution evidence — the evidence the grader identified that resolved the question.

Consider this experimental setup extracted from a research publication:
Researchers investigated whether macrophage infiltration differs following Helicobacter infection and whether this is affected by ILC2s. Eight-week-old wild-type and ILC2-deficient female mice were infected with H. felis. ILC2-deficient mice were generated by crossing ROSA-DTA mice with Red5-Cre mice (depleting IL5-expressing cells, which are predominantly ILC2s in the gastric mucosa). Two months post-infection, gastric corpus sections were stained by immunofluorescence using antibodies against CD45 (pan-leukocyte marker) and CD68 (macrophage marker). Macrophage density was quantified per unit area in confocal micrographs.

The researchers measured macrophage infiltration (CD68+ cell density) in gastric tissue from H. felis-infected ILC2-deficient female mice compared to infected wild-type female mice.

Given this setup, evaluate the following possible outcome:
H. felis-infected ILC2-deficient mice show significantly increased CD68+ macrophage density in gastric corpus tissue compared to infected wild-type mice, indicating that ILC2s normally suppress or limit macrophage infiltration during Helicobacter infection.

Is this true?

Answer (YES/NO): NO